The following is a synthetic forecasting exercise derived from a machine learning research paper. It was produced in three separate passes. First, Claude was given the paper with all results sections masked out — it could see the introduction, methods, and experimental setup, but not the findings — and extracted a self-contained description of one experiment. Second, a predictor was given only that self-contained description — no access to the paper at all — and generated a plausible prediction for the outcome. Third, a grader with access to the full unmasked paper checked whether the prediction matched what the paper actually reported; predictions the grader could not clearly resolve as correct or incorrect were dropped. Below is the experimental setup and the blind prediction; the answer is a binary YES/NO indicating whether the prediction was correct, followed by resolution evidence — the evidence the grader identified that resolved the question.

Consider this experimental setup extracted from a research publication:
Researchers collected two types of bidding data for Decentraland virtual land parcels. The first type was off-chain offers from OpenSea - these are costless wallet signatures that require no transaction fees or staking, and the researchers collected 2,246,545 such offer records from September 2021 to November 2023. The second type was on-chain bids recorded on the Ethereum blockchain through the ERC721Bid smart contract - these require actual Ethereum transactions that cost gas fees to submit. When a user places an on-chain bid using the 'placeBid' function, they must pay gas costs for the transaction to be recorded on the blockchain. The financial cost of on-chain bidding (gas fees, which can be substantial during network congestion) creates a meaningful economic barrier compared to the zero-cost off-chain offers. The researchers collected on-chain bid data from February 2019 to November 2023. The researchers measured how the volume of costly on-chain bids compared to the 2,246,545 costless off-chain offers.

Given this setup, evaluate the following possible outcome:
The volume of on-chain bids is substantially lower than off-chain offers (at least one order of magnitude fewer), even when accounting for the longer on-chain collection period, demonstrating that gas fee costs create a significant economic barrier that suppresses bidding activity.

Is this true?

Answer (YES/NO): YES